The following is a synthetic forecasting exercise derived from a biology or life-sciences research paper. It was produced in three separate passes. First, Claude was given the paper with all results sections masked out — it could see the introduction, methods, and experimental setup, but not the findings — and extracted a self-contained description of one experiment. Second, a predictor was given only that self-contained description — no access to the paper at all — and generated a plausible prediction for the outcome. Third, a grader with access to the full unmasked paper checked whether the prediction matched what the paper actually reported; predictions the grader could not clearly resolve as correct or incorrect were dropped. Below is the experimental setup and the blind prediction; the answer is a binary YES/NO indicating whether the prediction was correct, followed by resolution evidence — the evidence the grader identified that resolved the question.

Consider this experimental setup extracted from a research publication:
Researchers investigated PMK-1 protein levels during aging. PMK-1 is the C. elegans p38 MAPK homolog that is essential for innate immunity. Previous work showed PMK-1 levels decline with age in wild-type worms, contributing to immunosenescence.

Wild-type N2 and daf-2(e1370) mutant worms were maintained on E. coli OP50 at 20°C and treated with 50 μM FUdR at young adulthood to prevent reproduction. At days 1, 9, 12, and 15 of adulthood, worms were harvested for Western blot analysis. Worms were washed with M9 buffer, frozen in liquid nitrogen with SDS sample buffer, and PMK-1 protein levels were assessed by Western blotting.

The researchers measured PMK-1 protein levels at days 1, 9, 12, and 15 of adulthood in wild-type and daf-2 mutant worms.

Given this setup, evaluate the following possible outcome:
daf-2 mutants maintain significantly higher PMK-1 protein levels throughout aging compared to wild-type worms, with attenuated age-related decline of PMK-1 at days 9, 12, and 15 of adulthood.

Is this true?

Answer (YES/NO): NO